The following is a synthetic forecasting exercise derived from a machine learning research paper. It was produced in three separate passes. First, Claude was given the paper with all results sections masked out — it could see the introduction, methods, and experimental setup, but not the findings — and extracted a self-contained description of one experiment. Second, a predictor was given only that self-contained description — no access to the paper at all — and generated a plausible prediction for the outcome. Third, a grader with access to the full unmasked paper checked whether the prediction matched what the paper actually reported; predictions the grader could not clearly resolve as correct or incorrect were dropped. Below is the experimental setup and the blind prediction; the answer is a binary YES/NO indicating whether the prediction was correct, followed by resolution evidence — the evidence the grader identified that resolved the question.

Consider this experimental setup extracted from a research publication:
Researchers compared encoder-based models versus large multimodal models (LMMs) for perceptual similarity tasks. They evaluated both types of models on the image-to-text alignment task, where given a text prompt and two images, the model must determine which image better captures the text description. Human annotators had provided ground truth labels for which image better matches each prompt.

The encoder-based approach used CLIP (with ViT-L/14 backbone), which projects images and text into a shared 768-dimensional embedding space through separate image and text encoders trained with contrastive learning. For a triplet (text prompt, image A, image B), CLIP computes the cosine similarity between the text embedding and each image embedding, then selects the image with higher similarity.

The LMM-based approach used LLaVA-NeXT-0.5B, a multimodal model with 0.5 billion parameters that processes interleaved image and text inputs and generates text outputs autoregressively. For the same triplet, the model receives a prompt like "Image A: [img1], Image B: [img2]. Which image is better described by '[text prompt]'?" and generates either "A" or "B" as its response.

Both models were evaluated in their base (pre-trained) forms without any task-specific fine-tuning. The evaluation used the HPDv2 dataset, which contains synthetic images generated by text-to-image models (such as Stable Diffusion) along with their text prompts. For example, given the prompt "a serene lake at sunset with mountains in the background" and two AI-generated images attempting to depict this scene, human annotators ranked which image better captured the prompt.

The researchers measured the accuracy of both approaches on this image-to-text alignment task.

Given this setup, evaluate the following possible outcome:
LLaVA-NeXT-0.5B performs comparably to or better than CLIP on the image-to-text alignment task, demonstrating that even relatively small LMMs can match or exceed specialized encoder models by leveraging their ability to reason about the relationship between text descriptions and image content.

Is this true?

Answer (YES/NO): NO